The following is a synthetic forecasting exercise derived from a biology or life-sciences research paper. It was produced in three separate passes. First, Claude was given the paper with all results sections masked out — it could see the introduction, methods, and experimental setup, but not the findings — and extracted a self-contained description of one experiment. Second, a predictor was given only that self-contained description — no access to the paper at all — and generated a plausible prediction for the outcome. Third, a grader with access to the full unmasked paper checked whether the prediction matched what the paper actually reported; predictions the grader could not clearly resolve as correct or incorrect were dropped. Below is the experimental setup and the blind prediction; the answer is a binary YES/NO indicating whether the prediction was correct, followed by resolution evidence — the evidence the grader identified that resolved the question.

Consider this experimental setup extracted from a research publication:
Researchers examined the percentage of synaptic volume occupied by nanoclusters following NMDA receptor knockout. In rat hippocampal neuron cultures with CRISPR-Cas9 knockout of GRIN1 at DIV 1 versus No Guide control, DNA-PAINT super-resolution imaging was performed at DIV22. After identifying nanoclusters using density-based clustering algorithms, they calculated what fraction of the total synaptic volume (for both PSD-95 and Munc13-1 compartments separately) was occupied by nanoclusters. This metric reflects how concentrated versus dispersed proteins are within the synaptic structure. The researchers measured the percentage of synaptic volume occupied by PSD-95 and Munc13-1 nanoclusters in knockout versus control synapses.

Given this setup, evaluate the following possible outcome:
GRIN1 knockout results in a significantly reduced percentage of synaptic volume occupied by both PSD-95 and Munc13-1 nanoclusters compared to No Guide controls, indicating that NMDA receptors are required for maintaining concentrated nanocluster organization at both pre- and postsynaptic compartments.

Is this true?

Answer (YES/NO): NO